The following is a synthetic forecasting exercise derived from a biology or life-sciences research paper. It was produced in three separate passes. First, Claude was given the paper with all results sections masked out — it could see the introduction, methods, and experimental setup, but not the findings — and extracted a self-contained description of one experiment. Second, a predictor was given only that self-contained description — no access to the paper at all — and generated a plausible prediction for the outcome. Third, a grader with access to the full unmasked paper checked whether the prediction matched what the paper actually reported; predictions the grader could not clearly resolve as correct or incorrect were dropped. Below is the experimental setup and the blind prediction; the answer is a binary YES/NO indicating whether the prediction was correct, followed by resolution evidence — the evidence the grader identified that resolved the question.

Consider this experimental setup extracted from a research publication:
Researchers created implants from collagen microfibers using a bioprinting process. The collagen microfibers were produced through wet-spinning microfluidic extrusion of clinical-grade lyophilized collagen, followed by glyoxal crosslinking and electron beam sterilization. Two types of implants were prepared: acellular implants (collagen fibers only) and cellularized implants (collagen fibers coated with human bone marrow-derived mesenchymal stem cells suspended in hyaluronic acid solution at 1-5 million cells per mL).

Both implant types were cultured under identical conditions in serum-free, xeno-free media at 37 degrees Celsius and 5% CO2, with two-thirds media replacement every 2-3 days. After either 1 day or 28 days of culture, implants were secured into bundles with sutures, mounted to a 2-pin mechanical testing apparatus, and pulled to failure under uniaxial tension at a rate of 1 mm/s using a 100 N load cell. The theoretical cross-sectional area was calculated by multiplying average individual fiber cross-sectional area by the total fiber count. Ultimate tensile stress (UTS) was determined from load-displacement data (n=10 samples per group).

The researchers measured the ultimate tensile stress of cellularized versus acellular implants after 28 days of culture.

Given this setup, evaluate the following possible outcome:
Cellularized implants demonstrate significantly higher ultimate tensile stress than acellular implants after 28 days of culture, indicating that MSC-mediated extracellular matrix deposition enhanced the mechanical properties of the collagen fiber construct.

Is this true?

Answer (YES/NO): NO